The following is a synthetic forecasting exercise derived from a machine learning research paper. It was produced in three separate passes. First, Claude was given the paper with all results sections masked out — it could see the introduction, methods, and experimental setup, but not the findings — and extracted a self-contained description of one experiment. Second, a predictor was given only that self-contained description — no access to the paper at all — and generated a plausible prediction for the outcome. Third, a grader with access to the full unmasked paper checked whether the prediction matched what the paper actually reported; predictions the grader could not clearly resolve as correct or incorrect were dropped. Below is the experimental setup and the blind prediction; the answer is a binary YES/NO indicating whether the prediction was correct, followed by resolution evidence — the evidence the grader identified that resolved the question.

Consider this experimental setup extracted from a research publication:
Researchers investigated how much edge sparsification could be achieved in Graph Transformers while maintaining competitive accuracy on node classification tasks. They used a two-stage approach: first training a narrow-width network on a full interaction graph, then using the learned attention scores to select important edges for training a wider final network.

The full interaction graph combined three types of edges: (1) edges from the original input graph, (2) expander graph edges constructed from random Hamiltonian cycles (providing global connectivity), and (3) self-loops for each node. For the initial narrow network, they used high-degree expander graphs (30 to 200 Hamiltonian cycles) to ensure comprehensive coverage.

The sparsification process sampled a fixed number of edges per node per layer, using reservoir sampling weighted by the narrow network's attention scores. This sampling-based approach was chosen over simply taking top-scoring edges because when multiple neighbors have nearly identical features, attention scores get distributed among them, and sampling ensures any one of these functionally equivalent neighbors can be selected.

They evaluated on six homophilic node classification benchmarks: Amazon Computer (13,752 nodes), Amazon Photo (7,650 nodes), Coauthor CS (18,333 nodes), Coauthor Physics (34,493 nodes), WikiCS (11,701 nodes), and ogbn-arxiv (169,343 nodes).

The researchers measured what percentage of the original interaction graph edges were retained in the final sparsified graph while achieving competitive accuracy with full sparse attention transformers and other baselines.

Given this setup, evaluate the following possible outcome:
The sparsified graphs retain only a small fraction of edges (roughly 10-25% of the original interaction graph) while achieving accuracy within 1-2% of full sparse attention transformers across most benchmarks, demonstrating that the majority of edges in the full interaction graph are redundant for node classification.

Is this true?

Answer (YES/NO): NO